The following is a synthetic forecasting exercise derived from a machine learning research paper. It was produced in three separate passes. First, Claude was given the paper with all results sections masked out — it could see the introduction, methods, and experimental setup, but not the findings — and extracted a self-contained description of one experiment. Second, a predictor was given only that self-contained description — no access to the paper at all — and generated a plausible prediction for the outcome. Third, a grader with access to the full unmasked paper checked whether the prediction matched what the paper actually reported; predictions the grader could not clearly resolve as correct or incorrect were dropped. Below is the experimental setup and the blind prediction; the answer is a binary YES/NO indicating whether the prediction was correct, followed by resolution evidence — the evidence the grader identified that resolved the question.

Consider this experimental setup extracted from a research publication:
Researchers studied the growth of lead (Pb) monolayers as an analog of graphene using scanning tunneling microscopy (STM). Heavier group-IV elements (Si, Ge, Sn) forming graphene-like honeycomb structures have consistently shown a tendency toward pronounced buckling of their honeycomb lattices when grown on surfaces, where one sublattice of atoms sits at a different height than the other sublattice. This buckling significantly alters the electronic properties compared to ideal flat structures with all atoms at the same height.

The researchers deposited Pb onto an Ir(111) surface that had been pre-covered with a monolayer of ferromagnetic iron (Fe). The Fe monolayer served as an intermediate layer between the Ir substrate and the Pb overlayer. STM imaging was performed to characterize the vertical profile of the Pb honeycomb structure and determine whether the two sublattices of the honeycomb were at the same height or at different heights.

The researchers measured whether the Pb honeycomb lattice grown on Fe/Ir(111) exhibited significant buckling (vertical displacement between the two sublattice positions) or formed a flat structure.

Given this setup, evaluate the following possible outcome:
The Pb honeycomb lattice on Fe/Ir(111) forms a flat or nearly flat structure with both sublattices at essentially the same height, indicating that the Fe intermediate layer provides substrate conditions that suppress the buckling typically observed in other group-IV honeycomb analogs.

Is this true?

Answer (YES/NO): YES